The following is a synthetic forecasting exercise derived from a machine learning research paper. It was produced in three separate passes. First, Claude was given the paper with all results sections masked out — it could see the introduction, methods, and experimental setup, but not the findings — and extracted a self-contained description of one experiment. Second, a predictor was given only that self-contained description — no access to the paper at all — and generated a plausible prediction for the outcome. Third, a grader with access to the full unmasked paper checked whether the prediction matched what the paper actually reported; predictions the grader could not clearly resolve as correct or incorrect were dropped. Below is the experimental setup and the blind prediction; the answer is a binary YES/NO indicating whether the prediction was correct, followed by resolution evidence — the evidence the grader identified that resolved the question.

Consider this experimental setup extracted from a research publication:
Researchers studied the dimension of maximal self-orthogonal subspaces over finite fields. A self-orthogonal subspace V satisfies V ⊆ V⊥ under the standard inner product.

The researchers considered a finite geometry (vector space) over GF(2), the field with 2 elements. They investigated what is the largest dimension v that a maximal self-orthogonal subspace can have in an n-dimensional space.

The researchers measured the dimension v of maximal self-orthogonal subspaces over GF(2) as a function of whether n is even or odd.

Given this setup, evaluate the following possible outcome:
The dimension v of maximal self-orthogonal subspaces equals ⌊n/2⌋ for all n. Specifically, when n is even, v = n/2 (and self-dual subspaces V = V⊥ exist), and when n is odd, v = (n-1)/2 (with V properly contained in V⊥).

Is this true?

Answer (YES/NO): YES